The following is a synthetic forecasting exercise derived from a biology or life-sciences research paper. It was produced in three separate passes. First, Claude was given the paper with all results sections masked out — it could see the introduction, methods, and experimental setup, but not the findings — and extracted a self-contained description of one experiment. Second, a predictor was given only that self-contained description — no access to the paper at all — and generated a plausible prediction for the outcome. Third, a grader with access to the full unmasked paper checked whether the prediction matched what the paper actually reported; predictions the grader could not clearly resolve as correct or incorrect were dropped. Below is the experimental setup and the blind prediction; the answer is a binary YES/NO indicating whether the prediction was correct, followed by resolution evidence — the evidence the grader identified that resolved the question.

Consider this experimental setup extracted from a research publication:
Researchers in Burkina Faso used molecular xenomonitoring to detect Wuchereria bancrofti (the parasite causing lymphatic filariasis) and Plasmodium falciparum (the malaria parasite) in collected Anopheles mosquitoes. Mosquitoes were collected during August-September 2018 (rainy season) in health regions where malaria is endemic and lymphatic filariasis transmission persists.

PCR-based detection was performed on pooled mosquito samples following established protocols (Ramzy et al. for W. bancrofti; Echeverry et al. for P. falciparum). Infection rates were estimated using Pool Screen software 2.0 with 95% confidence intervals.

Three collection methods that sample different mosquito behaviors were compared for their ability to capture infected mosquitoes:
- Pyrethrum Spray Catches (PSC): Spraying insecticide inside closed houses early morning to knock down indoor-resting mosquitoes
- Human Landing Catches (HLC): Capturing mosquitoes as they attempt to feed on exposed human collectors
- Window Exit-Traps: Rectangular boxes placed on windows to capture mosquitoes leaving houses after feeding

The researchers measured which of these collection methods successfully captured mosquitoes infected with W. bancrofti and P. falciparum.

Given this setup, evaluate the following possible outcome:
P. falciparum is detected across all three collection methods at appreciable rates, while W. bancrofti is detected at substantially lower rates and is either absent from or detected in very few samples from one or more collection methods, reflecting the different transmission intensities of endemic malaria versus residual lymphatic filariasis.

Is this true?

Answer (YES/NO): YES